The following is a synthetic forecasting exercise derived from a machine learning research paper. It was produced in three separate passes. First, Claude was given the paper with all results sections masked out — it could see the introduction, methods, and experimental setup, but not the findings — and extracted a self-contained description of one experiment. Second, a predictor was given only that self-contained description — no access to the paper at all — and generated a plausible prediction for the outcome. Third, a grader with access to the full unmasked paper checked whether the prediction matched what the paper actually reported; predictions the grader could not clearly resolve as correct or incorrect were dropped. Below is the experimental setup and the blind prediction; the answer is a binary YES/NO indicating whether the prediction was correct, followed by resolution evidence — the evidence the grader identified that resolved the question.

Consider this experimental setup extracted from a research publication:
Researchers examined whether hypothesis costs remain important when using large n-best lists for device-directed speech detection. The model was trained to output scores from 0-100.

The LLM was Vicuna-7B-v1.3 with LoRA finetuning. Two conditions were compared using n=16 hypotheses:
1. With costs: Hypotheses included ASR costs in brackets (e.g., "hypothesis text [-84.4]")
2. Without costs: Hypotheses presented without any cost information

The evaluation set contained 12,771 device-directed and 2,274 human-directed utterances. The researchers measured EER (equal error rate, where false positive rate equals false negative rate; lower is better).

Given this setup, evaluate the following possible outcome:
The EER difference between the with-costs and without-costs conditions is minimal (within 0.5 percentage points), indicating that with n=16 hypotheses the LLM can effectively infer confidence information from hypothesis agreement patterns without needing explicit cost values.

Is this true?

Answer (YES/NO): YES